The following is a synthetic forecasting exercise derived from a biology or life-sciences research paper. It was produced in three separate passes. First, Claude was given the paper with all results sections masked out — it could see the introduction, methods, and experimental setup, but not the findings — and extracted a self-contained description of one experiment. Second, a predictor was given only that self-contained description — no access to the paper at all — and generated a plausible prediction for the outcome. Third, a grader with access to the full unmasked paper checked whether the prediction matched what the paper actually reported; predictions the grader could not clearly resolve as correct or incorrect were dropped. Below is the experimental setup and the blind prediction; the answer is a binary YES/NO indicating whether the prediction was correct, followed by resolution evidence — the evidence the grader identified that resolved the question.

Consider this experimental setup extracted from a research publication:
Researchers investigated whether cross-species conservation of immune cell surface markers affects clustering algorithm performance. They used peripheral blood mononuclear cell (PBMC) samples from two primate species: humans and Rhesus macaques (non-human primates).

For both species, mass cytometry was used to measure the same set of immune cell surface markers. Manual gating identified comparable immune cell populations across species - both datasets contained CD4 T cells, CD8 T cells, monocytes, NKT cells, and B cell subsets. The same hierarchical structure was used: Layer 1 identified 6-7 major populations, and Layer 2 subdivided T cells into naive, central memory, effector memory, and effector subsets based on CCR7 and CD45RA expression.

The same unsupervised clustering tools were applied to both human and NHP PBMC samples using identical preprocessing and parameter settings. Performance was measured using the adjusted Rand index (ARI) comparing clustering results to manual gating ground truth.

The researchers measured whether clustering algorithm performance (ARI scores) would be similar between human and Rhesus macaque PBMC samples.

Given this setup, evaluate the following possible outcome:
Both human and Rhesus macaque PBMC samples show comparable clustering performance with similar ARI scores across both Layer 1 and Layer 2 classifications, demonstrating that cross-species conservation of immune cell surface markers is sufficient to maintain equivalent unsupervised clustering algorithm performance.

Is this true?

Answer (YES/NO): NO